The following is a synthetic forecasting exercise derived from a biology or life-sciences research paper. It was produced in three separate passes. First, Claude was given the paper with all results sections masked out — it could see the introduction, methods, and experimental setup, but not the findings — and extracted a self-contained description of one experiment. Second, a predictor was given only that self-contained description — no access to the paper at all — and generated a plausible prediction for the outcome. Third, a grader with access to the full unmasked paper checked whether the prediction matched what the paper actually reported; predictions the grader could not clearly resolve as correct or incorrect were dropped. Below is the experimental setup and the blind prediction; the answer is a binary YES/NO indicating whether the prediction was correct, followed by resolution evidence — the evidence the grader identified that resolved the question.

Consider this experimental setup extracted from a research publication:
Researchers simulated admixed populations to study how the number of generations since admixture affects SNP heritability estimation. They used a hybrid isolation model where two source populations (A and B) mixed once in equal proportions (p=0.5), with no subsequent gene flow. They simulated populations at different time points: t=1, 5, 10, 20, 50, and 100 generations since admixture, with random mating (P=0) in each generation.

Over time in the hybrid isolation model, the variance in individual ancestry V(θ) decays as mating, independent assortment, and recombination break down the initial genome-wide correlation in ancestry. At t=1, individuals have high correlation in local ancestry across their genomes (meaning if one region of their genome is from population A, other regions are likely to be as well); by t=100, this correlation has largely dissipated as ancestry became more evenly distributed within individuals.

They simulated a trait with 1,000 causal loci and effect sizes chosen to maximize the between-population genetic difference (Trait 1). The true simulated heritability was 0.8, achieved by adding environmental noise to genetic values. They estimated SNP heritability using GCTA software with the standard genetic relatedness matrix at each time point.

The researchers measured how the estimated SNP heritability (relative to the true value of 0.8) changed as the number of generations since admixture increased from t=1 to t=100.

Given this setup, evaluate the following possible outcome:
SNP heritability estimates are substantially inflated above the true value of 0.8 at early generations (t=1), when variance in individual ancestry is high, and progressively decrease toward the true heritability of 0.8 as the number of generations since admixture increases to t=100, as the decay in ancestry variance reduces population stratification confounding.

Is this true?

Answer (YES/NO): NO